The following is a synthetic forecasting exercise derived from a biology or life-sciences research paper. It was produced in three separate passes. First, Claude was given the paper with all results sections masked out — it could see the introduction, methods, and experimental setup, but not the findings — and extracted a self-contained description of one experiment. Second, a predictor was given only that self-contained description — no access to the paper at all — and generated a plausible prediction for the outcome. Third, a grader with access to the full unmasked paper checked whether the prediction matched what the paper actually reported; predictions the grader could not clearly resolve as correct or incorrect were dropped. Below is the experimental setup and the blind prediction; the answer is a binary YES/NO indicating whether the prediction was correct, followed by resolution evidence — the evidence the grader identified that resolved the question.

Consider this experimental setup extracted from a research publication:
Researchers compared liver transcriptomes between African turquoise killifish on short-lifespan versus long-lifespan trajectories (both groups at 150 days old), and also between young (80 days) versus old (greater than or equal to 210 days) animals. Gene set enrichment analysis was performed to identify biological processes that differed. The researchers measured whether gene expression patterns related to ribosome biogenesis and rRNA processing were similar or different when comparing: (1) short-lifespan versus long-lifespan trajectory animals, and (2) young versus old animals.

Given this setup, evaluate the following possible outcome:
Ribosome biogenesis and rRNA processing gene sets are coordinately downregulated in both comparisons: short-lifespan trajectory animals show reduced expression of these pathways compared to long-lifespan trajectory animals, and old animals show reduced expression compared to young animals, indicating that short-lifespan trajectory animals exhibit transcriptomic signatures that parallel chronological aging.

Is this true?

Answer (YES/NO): NO